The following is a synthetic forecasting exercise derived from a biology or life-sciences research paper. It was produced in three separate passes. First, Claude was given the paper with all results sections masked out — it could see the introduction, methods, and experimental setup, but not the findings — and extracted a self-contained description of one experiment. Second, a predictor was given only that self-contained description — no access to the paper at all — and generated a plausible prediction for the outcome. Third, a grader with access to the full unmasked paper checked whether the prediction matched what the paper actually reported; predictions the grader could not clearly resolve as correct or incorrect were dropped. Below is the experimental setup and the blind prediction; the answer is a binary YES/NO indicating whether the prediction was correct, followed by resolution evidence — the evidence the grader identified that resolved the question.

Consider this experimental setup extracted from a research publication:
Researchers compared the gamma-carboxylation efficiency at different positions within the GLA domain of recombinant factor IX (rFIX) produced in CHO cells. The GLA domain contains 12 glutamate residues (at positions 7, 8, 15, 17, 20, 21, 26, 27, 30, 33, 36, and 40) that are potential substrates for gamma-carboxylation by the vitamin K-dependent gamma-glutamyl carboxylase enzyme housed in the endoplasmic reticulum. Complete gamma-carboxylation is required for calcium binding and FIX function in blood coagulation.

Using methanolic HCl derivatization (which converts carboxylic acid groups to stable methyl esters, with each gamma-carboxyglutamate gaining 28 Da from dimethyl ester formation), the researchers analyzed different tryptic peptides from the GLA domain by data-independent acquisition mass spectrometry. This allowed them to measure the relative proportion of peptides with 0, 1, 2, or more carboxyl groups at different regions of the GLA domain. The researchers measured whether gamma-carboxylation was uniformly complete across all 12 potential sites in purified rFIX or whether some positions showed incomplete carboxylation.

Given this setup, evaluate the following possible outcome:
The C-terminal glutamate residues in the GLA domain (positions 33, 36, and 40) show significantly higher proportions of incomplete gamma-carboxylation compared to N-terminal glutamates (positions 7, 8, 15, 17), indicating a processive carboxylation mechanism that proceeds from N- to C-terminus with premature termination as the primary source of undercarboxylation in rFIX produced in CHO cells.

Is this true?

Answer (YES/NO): NO